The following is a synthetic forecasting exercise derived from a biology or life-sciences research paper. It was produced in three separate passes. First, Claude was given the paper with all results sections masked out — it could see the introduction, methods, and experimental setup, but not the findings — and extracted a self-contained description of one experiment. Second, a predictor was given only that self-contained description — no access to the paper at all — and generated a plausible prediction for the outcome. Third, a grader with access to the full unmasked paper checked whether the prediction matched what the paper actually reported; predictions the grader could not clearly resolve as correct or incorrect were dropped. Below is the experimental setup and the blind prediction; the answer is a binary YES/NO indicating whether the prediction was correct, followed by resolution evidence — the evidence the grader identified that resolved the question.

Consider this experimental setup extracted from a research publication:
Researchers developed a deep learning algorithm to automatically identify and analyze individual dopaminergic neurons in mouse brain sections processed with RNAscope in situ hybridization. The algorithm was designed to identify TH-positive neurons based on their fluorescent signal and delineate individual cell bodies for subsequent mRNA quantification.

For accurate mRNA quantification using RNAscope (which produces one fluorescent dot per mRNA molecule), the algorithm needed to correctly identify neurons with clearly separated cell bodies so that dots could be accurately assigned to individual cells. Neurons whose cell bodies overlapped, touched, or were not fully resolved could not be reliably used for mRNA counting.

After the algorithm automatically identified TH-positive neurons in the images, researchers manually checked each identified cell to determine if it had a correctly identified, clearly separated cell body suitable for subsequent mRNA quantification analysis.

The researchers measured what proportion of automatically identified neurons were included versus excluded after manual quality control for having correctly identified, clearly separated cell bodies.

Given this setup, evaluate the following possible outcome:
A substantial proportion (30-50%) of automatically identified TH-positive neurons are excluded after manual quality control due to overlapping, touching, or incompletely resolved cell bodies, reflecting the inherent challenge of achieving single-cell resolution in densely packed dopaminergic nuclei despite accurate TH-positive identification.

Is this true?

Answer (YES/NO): YES